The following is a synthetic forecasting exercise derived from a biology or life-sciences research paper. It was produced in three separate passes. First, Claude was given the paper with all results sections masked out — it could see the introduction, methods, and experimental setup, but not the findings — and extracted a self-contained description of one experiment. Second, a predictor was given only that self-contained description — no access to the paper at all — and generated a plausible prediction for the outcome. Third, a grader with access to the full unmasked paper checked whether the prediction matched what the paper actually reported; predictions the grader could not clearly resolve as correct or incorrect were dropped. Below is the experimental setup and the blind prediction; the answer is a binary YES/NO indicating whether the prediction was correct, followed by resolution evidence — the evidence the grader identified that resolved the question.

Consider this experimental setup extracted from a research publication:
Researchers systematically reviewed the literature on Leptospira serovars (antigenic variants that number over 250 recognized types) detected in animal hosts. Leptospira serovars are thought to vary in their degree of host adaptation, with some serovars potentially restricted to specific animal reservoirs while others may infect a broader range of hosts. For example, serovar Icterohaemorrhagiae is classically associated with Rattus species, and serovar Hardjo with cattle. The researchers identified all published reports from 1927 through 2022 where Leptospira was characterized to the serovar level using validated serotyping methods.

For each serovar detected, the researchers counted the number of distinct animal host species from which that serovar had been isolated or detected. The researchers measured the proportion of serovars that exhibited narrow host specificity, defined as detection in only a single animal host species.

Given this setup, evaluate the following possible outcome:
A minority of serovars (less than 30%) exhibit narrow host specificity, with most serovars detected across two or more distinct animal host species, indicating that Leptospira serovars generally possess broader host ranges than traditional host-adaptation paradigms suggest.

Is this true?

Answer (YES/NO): NO